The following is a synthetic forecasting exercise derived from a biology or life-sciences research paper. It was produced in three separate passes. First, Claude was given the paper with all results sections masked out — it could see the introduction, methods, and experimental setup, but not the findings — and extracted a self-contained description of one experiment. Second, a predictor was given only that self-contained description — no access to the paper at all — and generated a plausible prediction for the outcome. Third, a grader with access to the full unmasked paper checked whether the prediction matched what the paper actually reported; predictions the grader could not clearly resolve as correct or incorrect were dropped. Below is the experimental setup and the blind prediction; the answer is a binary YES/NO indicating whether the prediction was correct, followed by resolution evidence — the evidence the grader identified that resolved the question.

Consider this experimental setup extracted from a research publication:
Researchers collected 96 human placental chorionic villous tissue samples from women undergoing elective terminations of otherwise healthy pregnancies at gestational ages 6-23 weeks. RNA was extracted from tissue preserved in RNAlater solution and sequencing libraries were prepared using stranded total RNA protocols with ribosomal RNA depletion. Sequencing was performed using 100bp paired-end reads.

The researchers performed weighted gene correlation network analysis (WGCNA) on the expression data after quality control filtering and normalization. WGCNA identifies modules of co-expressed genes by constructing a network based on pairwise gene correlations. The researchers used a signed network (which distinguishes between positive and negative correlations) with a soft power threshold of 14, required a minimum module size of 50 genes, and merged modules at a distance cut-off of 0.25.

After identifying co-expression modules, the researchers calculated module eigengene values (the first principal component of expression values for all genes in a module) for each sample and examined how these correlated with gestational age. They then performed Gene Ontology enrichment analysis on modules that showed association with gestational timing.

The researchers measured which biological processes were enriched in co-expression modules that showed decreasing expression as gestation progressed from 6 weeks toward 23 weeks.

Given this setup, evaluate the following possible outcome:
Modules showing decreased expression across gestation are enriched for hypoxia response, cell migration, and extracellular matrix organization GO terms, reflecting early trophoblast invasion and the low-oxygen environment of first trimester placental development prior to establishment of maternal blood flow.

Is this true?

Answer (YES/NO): NO